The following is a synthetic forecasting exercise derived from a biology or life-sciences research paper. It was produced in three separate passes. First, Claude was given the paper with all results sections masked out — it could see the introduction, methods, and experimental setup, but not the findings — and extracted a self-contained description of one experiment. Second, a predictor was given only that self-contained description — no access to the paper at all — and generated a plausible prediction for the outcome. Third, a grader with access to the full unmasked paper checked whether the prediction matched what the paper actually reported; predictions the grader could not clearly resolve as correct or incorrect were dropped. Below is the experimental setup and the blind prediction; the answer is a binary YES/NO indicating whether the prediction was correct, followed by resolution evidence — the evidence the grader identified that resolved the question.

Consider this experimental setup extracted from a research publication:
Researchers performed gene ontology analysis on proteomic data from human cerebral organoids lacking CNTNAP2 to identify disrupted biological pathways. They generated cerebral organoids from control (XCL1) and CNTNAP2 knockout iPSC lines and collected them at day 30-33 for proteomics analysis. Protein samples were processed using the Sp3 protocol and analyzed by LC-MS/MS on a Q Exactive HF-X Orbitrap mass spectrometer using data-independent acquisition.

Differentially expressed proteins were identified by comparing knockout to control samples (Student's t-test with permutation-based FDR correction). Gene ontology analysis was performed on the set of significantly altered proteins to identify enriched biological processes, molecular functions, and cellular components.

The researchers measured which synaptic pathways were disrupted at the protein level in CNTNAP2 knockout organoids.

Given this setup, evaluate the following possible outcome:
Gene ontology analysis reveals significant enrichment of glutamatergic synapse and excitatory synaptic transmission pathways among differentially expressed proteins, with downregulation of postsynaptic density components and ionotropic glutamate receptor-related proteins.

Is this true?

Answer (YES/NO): NO